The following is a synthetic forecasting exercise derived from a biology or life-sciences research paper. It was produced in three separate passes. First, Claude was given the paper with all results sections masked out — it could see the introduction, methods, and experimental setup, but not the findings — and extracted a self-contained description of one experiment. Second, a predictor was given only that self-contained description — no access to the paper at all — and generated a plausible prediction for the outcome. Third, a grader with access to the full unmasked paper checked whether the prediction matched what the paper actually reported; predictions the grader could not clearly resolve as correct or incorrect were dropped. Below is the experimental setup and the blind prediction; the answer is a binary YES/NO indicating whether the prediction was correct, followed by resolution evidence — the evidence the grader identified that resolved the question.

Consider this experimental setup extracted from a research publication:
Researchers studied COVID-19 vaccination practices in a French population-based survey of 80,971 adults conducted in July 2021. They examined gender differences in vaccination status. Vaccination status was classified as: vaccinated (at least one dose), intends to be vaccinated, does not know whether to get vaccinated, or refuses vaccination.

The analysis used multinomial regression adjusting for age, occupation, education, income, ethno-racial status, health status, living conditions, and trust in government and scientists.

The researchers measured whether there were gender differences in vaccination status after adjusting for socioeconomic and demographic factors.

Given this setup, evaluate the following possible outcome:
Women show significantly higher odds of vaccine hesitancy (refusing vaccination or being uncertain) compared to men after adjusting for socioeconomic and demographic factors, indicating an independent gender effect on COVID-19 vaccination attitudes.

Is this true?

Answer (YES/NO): NO